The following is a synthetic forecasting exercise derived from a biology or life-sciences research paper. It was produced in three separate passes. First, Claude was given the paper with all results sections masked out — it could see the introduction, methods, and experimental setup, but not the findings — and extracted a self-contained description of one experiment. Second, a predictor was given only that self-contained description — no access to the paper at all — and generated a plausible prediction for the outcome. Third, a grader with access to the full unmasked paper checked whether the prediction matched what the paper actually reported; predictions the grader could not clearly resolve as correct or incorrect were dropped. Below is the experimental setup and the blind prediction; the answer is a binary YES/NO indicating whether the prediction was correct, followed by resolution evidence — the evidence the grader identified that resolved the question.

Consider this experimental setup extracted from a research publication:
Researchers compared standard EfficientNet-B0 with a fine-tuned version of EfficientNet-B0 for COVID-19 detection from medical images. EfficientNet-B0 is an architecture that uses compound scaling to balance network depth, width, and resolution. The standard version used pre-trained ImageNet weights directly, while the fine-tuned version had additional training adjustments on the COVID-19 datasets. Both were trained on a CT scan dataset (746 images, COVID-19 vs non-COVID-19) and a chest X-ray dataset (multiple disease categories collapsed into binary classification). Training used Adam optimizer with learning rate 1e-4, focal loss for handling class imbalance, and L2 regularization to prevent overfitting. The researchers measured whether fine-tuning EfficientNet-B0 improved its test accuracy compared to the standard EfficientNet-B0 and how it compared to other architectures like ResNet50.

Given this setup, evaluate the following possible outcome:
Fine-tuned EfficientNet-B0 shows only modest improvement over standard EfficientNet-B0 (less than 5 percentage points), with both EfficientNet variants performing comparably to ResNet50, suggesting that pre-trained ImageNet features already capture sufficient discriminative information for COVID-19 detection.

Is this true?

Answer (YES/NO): NO